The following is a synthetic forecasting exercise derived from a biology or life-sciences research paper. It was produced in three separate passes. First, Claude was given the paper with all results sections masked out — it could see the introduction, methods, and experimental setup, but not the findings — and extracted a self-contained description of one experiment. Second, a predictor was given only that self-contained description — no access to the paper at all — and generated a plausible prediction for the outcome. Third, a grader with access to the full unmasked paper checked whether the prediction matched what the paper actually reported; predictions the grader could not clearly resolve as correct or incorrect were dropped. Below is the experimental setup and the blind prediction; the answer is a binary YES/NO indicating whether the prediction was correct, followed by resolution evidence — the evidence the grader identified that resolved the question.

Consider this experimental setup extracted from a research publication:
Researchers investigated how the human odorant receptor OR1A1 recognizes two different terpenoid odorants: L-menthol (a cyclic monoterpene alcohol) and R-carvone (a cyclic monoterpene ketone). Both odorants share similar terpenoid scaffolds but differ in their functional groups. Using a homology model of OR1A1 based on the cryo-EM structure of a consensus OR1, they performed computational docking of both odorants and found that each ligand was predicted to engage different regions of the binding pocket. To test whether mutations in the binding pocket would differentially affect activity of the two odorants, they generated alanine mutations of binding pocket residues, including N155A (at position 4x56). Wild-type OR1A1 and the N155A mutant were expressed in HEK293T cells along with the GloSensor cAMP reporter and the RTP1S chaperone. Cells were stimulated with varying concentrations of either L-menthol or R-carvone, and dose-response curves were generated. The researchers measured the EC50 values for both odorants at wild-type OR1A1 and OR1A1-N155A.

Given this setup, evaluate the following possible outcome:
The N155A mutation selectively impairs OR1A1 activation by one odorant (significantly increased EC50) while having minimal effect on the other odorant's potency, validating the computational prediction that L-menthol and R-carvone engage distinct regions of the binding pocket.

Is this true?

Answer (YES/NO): YES